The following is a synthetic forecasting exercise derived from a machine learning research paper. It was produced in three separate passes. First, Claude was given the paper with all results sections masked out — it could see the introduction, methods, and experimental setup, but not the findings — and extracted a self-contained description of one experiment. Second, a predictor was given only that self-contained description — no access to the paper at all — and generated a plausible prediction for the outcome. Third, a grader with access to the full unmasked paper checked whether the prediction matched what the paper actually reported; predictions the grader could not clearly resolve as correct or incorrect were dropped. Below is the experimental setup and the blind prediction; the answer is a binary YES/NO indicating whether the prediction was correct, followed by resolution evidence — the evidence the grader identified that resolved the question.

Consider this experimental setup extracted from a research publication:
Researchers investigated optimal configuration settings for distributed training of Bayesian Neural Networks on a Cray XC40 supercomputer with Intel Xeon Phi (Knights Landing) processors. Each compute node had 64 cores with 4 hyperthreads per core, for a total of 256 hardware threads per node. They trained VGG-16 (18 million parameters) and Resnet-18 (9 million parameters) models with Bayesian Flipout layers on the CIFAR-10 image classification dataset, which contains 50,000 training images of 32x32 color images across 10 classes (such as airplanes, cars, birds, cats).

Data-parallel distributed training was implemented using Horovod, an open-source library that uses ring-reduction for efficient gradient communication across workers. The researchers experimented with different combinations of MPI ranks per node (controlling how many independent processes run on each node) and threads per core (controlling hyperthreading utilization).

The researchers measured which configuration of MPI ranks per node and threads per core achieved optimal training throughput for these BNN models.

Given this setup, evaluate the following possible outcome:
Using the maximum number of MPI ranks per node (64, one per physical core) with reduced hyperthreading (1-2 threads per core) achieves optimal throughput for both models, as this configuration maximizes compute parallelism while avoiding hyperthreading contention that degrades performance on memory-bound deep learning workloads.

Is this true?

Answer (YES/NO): NO